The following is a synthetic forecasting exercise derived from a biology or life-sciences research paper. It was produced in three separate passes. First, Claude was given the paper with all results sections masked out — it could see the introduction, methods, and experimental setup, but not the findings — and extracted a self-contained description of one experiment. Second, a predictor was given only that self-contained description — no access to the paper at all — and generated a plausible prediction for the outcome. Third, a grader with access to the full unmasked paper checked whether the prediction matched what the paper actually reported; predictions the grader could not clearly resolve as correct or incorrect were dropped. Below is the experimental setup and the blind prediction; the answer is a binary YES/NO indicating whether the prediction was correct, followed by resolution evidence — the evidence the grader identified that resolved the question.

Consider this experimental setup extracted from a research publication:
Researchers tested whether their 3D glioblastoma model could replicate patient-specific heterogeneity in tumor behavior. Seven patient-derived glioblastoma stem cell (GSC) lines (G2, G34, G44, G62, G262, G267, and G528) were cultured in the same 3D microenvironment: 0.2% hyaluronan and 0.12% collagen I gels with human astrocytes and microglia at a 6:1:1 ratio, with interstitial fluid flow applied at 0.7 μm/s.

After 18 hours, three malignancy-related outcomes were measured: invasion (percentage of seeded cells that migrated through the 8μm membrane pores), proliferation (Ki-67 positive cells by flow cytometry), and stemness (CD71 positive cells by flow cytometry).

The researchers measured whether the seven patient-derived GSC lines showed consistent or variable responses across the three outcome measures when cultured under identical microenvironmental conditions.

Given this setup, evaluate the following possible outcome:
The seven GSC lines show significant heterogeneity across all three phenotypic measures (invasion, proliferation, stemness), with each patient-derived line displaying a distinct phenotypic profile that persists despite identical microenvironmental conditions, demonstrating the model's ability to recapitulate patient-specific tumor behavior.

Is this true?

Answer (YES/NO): YES